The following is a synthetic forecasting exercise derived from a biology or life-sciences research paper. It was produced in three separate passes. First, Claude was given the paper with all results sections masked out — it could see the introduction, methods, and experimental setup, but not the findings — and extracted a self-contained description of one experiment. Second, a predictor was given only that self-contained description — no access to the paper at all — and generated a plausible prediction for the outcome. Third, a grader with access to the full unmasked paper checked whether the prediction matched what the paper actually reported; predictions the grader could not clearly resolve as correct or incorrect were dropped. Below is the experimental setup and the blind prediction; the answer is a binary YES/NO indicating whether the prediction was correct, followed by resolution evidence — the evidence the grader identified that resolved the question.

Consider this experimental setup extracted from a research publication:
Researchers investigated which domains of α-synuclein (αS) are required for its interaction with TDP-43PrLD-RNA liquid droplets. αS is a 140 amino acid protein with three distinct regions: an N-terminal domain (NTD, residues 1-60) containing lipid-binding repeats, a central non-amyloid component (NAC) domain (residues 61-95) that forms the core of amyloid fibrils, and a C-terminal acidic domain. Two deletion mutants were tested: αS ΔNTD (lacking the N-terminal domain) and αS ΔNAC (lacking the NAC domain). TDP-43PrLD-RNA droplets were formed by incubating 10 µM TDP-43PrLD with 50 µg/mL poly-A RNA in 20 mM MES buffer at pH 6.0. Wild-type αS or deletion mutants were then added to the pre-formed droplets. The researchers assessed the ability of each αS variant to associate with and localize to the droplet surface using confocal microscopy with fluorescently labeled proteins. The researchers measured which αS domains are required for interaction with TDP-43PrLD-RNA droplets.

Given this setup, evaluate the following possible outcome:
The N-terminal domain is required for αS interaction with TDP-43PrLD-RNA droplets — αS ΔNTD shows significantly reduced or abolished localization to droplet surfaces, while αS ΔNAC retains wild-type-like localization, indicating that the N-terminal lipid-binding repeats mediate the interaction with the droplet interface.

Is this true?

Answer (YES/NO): YES